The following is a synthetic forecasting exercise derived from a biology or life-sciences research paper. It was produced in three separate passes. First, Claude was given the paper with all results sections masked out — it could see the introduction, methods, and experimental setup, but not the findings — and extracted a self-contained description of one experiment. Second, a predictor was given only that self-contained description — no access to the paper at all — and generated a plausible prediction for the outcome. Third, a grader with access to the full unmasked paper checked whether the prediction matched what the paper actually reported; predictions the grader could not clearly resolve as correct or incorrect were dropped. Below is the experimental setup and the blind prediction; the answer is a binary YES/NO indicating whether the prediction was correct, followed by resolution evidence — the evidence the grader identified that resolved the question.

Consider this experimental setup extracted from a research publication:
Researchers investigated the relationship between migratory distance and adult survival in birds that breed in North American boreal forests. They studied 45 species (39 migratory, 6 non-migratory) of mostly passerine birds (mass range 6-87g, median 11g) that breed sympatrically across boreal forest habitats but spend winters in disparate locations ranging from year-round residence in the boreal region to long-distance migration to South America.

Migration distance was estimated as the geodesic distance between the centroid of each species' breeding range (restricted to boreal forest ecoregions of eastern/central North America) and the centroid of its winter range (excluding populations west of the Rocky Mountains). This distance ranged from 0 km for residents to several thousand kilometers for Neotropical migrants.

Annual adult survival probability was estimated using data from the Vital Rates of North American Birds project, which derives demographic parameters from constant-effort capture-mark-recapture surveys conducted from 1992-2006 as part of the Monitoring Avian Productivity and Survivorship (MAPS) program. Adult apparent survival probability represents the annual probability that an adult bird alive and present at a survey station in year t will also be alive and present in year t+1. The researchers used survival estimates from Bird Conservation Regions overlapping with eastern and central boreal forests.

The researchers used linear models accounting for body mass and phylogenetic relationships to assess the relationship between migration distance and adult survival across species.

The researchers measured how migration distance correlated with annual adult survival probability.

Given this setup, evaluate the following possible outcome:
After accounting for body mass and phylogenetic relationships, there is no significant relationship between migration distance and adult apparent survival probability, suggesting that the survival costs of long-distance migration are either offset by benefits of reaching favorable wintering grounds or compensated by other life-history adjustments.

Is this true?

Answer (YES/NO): NO